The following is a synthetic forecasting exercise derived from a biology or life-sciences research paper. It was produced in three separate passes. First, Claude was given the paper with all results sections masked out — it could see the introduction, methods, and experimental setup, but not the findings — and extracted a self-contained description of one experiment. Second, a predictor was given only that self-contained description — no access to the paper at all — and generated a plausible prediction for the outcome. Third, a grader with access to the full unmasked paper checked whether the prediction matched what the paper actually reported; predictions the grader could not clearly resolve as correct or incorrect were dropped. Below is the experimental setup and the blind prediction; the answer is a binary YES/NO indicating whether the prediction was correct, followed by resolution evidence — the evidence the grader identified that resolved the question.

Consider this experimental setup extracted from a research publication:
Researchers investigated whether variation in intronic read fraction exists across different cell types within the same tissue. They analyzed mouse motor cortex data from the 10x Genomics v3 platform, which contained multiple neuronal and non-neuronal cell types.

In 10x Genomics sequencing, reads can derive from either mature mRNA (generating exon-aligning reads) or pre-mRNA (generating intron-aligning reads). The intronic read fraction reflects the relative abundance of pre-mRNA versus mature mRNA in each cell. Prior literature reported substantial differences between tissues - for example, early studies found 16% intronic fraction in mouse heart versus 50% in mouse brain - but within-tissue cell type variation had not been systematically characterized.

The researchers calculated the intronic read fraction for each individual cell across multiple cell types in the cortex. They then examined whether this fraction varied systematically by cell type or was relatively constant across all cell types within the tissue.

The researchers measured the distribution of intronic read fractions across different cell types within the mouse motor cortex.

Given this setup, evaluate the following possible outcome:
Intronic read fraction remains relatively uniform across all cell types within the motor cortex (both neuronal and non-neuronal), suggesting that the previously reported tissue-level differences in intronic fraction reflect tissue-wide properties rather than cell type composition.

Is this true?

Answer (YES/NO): NO